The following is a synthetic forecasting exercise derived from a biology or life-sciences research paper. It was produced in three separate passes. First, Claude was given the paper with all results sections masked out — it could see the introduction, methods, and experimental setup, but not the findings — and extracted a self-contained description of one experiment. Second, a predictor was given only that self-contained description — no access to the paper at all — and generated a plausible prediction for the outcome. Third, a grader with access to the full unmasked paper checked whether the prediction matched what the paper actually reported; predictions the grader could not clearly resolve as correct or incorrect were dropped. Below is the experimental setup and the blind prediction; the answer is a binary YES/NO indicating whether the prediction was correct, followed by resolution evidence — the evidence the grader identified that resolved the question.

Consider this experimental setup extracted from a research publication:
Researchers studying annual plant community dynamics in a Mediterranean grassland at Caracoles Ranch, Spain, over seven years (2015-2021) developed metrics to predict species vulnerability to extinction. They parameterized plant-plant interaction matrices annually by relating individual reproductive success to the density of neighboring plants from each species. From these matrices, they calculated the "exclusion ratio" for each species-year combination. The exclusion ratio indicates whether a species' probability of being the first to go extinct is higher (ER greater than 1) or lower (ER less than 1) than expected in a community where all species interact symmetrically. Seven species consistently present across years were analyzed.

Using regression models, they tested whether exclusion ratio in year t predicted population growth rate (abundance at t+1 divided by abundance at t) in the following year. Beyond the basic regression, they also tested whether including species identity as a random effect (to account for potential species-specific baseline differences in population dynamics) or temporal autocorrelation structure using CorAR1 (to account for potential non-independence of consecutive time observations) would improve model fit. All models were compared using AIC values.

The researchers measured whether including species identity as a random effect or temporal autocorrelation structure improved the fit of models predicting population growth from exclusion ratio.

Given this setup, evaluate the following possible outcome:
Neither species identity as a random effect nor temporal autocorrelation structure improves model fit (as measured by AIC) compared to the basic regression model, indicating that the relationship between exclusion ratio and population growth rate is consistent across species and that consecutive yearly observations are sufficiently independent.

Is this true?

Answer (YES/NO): YES